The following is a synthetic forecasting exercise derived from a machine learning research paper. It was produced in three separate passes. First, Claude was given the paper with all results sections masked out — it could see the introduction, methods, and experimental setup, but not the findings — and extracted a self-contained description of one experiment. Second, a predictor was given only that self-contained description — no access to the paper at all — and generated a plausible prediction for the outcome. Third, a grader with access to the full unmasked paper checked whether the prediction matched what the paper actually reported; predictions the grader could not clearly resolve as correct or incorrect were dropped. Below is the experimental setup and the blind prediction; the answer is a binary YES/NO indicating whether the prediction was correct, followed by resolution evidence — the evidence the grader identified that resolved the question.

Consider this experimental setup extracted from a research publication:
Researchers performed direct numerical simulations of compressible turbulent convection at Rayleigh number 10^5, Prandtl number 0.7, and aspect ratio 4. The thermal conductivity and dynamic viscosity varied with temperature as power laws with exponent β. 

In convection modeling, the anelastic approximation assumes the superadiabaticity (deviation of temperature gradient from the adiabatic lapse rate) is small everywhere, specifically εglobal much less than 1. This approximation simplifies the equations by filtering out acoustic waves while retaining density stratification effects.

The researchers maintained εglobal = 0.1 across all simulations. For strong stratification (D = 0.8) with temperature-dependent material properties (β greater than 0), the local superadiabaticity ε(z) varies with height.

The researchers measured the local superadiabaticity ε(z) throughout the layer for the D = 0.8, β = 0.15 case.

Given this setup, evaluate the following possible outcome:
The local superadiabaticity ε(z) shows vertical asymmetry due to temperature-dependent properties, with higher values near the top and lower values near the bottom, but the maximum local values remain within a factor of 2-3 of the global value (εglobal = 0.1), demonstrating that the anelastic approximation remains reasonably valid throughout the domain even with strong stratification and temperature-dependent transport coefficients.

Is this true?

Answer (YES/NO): NO